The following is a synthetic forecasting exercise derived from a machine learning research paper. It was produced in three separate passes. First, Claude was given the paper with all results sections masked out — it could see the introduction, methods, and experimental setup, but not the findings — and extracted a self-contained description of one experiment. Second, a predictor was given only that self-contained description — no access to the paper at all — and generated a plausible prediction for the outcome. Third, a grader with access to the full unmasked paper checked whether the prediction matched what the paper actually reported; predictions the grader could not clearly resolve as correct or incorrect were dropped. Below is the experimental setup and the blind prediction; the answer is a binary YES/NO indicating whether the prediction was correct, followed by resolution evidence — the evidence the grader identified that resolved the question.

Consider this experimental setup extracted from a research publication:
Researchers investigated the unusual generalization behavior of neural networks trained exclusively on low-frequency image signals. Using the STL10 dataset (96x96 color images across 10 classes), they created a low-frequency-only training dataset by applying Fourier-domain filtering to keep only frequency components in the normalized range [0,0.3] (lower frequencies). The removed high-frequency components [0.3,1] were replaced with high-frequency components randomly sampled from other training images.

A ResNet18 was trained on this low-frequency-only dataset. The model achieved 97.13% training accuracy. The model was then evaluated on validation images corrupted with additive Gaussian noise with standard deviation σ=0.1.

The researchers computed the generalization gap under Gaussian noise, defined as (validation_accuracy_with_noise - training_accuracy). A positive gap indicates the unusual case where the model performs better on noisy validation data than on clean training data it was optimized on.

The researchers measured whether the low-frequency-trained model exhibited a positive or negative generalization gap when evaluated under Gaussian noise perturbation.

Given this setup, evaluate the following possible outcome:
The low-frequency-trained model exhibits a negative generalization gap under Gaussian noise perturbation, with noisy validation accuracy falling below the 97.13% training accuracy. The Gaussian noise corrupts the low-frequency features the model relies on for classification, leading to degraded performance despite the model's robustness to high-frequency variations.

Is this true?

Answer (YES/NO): NO